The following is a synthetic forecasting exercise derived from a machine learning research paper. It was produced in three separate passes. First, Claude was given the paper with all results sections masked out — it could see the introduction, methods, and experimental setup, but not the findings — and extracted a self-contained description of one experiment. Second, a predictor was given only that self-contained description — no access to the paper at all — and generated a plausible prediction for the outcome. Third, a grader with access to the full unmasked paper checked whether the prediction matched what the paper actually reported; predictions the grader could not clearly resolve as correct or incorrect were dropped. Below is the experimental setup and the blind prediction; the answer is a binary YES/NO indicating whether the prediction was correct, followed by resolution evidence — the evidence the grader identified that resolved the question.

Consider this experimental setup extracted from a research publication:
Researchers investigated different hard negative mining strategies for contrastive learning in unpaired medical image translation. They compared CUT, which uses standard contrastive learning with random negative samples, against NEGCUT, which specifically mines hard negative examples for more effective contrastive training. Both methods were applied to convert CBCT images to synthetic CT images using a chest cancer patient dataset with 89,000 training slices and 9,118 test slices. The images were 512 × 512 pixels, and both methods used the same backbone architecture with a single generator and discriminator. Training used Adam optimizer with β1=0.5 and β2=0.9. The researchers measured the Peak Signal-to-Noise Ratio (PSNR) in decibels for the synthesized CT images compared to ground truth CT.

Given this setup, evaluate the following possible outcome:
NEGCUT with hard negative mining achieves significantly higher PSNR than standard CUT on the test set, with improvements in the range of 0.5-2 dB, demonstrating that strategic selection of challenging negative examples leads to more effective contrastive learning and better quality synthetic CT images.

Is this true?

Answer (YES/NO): NO